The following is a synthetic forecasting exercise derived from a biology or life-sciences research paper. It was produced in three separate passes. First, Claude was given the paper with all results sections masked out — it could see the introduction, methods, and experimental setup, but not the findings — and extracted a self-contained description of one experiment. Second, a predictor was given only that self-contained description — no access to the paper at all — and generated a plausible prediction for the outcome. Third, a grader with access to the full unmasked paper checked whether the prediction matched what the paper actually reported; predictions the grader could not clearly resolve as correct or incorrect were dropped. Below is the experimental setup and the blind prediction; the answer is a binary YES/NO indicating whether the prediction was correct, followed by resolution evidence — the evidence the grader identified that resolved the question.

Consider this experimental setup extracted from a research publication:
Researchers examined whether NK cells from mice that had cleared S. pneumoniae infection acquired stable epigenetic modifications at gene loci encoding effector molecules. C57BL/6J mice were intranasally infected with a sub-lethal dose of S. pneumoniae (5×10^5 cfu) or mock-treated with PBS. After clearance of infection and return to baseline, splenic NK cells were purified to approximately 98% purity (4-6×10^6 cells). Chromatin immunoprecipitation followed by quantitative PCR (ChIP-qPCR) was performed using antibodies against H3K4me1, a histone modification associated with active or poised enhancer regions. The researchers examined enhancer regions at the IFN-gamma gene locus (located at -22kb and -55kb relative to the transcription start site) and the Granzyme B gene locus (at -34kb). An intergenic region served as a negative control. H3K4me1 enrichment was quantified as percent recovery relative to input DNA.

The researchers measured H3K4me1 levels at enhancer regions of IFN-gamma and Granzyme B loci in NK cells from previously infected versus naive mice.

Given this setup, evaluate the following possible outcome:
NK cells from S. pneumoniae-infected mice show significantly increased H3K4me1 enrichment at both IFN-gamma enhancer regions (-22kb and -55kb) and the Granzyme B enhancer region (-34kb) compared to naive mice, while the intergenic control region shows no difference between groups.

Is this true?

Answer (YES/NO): NO